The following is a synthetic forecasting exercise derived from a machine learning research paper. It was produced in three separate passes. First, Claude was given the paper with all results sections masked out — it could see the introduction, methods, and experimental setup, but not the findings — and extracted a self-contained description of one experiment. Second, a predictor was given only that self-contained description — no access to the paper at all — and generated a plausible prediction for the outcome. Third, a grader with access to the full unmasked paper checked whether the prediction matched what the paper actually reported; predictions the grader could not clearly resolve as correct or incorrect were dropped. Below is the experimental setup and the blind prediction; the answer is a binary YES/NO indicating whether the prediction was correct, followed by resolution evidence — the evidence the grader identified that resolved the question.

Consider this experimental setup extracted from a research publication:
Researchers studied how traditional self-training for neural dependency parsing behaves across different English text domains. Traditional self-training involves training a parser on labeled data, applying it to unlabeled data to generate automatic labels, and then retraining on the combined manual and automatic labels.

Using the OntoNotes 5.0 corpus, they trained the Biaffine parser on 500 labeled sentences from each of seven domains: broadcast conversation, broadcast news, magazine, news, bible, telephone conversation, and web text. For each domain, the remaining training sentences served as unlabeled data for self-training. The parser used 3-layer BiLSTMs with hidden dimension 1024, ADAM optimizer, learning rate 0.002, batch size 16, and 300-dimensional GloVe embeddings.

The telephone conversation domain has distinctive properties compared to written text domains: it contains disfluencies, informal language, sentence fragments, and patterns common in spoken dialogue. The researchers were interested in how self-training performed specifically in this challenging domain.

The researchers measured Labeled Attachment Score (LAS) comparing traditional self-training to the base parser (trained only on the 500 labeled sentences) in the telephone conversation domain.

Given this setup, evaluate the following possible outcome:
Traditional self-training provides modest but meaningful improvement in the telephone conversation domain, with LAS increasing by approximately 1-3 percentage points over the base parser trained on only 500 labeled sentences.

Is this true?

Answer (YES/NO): NO